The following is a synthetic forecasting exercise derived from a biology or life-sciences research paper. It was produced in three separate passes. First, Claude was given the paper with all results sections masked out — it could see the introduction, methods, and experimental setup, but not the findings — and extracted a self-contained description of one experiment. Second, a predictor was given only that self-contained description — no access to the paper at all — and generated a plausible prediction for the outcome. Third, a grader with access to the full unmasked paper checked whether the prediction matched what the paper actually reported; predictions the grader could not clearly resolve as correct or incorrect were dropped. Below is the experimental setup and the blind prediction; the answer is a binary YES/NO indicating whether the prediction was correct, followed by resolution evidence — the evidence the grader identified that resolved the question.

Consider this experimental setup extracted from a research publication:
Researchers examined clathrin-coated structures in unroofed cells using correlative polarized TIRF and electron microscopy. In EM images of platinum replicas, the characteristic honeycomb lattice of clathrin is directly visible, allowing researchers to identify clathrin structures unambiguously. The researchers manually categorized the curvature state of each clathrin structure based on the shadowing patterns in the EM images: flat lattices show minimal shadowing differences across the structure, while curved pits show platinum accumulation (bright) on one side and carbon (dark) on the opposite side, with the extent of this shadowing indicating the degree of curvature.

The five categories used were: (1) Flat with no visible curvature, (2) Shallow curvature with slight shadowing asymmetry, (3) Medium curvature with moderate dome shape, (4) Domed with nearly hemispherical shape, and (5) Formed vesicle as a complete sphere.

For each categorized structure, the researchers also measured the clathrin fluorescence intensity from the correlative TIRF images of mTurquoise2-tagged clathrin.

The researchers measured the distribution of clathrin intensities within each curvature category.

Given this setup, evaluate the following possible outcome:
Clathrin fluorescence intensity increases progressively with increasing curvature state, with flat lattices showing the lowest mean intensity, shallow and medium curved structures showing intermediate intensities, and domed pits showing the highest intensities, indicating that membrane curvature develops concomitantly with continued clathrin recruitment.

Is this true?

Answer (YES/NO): YES